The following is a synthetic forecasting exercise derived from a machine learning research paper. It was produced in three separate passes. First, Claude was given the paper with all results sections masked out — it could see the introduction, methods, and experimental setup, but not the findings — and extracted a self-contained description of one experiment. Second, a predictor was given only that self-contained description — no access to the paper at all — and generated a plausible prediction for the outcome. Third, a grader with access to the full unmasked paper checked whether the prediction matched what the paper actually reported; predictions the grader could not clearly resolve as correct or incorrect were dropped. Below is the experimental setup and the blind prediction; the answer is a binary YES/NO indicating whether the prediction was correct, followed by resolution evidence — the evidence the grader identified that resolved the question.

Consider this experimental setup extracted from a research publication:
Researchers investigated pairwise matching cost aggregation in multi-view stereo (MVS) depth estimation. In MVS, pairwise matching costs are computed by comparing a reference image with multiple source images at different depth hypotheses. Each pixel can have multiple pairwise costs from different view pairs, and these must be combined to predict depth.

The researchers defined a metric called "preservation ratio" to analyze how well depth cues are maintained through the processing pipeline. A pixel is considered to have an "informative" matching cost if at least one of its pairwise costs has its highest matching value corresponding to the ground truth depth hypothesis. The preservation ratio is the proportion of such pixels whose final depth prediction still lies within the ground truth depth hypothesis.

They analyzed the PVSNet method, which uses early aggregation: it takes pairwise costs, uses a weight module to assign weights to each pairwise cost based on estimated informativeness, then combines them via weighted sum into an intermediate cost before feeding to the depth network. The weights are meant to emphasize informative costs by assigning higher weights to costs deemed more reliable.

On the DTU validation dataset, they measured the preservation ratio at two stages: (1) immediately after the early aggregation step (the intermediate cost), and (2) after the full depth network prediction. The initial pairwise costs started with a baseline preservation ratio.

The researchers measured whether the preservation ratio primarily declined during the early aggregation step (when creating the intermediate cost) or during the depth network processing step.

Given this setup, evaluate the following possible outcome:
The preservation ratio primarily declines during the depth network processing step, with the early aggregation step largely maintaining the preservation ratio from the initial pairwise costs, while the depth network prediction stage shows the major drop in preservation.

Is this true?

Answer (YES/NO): NO